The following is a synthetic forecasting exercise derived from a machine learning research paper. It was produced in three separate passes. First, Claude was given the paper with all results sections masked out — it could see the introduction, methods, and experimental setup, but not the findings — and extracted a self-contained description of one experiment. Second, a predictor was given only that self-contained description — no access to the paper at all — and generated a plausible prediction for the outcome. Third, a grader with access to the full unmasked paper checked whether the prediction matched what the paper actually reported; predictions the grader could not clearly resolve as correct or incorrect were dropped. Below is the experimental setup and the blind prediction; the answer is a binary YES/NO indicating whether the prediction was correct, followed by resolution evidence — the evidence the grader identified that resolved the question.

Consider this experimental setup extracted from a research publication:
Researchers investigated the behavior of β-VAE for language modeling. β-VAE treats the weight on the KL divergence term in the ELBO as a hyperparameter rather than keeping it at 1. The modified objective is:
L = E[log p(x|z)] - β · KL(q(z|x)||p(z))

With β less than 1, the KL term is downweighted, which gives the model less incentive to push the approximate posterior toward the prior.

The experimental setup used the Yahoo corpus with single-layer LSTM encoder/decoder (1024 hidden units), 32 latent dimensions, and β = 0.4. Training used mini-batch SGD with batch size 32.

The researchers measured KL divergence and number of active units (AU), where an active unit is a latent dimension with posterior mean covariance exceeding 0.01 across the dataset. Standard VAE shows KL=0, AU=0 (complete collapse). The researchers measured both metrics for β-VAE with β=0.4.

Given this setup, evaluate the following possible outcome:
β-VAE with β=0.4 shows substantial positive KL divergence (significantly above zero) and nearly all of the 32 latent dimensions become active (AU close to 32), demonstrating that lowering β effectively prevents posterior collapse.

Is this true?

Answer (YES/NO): NO